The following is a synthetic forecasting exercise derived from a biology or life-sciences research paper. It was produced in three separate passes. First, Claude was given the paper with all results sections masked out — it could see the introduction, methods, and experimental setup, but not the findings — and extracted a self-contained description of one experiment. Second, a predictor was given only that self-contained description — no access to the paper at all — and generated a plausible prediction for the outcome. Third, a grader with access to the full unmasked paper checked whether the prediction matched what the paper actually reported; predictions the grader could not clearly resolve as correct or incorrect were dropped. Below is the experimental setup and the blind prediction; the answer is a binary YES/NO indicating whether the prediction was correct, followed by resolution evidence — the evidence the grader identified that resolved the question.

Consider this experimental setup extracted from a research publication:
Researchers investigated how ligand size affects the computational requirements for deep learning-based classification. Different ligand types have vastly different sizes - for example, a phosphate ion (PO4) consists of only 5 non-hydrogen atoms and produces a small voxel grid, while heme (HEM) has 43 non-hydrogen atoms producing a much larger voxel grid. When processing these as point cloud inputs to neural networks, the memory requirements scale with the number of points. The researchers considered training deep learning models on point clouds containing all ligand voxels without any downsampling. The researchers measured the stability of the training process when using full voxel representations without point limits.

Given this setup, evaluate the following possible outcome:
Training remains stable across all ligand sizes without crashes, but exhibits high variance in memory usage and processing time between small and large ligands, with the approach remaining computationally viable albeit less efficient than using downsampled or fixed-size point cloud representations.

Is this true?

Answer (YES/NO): NO